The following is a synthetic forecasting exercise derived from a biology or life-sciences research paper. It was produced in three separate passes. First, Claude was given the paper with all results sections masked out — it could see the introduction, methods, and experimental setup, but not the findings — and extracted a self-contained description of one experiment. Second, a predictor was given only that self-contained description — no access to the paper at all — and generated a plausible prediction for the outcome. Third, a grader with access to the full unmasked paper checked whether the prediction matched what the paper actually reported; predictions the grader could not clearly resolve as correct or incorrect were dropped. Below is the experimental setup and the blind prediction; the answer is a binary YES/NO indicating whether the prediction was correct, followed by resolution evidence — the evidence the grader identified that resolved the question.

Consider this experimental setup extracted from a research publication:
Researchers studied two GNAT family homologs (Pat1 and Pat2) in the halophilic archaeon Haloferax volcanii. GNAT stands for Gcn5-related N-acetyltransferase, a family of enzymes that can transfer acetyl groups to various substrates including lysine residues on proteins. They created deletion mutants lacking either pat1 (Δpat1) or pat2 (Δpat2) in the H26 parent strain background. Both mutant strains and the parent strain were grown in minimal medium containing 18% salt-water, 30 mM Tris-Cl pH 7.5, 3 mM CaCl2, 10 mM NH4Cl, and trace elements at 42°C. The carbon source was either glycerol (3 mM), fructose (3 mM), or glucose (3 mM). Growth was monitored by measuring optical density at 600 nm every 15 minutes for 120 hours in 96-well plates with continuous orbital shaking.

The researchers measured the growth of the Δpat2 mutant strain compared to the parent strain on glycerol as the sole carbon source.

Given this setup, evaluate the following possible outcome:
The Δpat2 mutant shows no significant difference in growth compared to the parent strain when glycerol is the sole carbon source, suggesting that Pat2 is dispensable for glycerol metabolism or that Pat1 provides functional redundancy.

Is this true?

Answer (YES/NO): NO